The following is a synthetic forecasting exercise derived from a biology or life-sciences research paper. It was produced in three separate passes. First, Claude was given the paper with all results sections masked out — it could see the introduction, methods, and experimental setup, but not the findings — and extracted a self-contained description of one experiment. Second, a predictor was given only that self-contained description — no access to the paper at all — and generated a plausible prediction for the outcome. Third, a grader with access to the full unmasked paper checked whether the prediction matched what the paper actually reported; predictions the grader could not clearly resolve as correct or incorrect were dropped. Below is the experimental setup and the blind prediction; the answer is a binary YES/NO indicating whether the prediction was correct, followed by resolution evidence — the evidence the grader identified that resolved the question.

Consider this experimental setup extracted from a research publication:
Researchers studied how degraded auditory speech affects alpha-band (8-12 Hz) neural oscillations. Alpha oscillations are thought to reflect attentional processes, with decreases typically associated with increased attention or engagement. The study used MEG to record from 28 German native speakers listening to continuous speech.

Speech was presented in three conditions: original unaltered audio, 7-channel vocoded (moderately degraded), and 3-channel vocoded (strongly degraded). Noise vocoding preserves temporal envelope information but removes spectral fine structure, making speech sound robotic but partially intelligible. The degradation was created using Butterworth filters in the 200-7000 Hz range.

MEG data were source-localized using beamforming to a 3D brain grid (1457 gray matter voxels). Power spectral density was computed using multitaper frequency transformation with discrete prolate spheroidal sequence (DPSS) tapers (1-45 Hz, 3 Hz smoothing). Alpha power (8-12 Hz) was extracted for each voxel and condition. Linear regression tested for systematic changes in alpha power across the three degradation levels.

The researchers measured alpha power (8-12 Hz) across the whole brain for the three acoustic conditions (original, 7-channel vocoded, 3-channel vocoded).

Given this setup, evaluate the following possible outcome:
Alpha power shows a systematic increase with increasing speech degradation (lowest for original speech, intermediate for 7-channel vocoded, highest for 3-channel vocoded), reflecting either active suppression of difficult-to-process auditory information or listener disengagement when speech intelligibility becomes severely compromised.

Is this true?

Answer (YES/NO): NO